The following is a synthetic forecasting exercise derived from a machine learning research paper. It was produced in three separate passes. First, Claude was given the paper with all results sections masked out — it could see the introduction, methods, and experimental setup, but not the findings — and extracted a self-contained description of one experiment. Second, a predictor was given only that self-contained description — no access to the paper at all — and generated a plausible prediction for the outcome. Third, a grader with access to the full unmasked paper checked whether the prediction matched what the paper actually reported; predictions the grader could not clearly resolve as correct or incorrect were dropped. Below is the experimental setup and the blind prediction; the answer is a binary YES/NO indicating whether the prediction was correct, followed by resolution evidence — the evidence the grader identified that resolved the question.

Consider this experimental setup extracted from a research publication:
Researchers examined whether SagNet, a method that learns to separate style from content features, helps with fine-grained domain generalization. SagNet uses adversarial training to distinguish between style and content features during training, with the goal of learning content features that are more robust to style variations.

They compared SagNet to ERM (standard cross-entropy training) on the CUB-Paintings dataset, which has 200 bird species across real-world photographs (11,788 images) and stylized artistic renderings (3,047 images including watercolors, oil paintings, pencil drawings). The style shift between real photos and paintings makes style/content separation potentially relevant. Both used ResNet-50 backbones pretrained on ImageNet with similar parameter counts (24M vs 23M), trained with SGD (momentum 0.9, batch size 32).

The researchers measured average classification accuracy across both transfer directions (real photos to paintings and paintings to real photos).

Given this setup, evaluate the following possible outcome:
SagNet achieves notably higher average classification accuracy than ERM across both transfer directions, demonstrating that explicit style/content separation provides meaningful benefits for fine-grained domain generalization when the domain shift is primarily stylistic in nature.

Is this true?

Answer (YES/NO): NO